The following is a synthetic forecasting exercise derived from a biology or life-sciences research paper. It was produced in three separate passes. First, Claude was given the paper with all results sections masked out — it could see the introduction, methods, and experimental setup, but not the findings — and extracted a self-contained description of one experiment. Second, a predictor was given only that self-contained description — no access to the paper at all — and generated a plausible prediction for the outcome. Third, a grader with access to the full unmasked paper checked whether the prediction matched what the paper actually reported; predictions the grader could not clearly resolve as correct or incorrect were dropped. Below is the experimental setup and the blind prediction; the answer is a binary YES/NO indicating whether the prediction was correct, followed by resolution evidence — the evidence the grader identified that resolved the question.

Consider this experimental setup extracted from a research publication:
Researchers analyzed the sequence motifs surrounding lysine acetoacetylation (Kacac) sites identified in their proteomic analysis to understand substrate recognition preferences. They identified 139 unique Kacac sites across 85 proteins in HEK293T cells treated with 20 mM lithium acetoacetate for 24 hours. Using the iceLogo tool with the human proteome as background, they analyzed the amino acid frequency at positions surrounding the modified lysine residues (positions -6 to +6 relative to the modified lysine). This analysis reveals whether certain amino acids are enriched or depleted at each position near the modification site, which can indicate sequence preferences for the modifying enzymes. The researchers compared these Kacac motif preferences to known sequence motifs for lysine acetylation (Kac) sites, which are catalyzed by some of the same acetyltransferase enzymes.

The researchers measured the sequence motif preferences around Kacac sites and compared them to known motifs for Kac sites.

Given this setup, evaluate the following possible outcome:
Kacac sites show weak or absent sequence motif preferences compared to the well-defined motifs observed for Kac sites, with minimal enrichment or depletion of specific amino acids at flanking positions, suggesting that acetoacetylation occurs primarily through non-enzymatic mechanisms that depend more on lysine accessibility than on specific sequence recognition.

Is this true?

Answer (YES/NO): NO